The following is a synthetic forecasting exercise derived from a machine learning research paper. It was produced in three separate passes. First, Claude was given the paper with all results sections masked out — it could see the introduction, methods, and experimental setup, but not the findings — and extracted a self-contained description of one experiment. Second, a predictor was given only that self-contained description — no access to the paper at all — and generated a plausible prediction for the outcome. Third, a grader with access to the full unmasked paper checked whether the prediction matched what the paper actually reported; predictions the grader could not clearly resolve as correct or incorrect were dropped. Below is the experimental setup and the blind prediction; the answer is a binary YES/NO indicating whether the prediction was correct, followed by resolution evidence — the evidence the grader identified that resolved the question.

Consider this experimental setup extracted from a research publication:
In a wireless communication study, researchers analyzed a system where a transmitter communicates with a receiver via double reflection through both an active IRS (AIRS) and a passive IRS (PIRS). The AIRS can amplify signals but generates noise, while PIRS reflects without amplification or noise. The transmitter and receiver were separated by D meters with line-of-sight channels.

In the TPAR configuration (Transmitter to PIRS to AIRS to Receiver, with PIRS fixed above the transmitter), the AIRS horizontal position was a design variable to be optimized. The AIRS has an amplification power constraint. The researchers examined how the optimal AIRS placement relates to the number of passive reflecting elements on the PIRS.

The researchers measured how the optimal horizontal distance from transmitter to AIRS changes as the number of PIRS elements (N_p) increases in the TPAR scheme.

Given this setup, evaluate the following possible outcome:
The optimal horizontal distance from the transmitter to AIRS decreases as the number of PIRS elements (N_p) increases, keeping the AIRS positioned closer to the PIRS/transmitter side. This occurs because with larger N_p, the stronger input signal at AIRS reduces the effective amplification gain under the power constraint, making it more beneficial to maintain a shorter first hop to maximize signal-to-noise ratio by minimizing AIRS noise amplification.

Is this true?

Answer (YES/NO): NO